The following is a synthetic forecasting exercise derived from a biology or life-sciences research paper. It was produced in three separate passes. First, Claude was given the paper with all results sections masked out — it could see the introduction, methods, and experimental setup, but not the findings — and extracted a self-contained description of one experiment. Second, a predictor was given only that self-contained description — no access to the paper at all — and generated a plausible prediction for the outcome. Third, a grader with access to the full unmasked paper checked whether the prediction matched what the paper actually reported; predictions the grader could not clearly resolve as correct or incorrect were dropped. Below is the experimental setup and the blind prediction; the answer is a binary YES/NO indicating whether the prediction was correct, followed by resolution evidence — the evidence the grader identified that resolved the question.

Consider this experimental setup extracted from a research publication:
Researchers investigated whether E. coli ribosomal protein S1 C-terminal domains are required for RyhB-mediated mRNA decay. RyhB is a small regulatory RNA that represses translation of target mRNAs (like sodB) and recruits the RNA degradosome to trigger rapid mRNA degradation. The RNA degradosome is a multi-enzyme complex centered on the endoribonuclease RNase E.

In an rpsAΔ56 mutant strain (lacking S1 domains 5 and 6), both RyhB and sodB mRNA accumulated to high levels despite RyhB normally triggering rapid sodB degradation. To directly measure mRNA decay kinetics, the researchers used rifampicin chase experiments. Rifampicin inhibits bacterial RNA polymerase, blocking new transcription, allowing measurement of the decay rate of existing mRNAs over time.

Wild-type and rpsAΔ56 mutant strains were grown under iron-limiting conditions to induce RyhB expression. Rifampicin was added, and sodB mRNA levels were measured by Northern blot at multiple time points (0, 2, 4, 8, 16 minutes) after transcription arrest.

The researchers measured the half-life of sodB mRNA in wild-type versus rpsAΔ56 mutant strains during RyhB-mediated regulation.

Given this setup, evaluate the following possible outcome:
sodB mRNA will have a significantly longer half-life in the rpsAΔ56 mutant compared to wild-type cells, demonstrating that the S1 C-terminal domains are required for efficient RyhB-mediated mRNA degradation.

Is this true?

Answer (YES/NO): YES